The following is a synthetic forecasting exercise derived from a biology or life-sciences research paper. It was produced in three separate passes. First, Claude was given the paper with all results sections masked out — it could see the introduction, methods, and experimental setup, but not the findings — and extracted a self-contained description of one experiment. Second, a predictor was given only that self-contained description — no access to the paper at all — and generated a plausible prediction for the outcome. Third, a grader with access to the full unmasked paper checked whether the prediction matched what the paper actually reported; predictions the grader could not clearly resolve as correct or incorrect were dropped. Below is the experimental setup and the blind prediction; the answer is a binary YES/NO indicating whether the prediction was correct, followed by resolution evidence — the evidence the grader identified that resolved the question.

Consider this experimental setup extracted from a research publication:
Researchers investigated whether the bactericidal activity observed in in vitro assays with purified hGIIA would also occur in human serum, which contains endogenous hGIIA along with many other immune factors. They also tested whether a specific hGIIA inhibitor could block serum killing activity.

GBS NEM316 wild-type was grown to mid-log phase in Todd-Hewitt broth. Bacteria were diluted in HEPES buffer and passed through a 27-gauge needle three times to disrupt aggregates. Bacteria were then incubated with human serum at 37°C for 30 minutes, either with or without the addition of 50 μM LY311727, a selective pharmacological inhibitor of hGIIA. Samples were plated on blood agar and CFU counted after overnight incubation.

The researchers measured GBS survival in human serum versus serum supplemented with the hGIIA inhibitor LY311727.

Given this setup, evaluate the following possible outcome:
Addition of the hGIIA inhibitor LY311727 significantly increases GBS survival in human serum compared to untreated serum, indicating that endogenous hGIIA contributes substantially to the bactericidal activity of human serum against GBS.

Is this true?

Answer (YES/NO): YES